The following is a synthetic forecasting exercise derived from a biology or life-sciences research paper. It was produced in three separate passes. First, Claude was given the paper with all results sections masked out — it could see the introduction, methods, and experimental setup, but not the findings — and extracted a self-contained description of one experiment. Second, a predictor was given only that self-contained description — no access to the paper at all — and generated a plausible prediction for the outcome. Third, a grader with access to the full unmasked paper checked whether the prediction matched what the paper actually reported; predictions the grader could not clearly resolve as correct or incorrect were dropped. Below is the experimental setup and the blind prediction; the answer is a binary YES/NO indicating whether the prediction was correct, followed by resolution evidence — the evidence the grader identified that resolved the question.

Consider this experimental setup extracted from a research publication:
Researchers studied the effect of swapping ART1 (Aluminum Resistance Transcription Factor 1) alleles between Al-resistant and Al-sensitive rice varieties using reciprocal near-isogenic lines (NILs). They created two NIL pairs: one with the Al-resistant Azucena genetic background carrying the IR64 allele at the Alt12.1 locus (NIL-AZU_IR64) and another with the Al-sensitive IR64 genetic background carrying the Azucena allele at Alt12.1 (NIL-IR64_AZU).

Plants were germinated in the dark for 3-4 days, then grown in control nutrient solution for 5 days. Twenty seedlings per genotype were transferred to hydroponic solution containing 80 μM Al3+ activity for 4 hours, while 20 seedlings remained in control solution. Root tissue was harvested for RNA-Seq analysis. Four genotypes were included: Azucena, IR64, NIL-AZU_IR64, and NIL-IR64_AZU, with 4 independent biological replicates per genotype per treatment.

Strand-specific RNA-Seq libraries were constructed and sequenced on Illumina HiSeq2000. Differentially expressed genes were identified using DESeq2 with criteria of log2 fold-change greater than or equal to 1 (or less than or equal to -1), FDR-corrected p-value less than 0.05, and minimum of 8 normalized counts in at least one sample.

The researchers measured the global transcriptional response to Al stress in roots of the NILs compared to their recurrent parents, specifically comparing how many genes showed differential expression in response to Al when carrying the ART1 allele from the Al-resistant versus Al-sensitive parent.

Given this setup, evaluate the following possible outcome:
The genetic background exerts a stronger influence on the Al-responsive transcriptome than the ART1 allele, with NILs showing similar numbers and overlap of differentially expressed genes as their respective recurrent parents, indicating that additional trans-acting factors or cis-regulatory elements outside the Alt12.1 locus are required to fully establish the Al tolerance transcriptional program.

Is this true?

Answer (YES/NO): NO